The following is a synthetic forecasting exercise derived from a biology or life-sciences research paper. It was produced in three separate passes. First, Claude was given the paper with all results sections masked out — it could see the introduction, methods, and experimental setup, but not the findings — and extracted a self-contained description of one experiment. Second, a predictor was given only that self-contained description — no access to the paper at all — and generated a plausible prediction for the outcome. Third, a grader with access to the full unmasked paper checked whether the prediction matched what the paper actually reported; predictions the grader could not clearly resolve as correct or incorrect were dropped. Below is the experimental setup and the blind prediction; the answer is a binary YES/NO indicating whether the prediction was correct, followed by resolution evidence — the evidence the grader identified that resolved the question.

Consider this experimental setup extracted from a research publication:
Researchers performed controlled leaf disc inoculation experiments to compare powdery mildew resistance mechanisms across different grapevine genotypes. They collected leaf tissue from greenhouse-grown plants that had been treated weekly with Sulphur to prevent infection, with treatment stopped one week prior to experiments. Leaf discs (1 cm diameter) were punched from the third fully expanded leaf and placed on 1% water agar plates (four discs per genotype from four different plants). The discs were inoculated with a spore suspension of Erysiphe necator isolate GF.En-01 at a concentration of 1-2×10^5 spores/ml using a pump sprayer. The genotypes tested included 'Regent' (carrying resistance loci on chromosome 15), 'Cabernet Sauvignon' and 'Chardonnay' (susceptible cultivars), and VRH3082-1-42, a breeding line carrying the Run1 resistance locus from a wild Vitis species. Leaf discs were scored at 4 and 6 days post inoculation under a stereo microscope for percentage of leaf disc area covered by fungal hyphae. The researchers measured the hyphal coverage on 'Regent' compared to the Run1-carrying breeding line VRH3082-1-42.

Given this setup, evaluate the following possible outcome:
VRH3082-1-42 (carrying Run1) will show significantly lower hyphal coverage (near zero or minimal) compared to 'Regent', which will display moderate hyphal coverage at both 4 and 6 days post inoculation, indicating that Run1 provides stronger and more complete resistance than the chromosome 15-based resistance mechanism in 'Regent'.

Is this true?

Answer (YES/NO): YES